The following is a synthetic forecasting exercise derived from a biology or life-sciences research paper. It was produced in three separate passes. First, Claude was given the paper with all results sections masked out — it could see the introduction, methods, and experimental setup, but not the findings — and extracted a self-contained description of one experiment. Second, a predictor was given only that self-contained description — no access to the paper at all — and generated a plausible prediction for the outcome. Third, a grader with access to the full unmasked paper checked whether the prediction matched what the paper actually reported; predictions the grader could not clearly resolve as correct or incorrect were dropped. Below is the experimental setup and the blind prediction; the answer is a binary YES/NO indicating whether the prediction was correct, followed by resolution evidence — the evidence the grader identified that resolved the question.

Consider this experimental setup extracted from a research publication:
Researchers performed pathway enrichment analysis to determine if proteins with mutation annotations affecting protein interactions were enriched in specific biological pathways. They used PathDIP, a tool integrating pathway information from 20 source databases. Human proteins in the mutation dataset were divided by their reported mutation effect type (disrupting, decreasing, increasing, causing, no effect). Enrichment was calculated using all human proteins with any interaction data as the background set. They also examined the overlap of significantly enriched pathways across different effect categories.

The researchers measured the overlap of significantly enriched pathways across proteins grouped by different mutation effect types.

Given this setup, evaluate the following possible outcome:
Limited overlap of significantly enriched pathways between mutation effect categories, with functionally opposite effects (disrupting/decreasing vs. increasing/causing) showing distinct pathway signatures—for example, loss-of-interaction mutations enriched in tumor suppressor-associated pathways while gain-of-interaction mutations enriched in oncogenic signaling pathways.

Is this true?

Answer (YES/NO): NO